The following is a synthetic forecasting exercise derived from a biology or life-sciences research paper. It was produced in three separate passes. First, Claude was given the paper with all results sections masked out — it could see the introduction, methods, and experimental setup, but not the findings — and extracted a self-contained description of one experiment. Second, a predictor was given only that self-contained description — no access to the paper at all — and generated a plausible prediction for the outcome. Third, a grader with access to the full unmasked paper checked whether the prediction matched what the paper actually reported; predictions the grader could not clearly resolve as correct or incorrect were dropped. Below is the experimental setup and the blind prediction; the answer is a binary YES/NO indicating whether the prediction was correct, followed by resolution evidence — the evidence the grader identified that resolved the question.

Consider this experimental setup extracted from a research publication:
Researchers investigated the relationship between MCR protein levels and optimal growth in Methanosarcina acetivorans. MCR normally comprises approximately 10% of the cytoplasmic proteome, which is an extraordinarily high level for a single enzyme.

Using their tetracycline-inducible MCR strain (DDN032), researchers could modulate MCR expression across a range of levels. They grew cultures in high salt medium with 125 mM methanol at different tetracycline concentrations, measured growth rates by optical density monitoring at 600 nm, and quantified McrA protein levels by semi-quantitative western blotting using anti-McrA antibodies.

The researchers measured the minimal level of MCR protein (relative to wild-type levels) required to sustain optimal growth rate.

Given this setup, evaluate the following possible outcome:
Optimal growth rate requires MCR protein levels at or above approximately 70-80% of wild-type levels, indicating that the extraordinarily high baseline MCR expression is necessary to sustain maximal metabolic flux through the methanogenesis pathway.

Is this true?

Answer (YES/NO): NO